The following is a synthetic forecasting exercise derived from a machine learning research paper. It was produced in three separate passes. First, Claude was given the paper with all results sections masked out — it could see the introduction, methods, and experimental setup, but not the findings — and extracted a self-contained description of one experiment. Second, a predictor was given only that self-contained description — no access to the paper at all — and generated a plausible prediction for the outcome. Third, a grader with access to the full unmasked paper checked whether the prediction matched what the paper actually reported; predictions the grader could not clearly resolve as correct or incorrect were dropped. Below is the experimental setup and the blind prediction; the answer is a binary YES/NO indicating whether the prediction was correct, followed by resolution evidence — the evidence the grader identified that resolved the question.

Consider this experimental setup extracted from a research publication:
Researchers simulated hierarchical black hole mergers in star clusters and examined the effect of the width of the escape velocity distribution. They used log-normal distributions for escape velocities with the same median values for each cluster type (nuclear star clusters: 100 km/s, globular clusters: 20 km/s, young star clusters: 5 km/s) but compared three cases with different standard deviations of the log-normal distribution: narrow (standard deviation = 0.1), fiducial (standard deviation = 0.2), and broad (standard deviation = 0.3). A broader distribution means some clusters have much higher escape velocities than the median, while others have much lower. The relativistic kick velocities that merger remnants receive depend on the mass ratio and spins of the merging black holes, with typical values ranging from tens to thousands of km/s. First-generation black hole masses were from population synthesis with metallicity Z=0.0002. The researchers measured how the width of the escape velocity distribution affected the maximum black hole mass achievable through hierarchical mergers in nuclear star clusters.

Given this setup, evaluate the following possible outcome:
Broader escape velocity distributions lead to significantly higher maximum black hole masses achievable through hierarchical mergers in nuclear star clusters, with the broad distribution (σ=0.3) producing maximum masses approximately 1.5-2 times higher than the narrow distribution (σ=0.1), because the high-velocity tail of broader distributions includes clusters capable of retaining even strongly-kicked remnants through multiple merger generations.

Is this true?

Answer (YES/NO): NO